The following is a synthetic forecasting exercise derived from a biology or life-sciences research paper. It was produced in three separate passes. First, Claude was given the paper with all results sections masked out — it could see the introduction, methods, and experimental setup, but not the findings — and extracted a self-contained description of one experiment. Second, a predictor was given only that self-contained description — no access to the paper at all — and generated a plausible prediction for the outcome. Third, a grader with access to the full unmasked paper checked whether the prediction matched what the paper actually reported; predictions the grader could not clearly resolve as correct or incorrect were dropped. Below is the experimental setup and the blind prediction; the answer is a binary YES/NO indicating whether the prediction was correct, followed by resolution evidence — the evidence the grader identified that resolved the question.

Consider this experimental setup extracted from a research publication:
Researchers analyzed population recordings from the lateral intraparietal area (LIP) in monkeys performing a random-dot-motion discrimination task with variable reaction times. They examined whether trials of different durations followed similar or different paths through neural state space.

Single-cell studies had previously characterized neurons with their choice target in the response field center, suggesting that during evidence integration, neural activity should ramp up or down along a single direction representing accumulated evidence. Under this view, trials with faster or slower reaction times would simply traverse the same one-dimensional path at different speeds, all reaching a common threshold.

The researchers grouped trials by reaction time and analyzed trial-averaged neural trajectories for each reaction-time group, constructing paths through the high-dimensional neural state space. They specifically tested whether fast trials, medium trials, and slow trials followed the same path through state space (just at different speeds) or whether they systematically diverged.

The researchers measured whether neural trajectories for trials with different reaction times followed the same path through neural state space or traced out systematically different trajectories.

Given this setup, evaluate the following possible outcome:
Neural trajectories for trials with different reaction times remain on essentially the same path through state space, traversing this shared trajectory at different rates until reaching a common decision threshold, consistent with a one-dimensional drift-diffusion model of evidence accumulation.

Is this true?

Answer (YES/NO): NO